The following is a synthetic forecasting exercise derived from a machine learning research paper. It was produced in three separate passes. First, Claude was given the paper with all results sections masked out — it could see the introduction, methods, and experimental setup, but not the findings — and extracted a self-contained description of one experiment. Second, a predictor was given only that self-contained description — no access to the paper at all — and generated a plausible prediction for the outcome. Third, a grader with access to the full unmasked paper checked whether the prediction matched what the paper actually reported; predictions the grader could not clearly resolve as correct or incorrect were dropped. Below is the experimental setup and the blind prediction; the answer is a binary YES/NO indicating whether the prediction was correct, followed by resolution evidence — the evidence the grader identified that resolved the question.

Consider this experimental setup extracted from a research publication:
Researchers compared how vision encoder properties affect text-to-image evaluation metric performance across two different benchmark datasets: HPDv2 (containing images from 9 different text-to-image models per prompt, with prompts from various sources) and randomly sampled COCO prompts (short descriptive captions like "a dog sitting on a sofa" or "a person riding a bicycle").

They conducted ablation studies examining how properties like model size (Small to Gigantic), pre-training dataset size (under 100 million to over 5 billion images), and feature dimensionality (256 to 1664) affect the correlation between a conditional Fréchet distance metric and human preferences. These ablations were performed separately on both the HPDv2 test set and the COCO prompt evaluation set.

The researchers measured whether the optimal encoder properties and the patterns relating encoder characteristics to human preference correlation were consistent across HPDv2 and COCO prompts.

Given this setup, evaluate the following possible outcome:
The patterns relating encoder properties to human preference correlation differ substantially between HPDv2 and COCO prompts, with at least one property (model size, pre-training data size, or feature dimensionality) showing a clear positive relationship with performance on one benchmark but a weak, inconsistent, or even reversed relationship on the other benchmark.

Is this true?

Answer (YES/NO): YES